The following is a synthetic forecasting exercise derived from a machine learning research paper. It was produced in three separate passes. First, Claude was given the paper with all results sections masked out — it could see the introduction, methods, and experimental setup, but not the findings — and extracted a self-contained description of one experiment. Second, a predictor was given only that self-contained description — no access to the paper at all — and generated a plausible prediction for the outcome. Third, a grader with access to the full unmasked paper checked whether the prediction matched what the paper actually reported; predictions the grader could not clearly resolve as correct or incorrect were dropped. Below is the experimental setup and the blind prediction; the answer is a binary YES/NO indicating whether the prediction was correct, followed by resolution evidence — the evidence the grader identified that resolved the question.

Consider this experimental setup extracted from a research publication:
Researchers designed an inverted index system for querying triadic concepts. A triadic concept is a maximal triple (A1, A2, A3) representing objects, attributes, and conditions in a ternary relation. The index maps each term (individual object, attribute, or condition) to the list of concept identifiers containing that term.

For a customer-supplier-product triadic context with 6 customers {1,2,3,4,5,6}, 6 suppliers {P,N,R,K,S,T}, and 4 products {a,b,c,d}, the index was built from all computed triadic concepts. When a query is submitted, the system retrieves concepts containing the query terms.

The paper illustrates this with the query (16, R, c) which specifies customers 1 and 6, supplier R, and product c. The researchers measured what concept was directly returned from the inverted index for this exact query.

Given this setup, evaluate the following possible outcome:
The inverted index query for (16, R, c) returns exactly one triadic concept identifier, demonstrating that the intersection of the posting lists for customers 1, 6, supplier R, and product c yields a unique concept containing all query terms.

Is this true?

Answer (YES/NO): YES